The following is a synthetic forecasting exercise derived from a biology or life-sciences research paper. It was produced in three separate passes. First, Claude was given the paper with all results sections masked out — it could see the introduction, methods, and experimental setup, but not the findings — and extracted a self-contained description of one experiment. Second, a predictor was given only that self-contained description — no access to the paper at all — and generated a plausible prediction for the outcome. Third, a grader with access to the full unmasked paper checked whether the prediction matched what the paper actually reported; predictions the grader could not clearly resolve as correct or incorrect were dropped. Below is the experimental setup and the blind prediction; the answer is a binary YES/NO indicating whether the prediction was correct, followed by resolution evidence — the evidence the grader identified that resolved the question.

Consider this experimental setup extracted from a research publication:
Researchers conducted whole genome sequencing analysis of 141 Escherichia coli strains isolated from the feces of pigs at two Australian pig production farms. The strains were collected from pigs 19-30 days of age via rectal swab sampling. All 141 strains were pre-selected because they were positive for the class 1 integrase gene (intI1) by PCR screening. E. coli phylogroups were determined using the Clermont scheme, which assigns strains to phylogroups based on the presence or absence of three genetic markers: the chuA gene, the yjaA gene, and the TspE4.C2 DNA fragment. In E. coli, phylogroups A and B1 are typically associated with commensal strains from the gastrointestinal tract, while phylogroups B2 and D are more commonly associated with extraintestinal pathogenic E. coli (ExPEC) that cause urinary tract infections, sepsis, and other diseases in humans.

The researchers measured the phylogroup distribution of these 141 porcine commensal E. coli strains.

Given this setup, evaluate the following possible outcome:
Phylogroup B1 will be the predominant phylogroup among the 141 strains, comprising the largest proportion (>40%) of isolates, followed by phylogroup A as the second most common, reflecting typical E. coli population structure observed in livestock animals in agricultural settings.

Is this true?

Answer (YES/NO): NO